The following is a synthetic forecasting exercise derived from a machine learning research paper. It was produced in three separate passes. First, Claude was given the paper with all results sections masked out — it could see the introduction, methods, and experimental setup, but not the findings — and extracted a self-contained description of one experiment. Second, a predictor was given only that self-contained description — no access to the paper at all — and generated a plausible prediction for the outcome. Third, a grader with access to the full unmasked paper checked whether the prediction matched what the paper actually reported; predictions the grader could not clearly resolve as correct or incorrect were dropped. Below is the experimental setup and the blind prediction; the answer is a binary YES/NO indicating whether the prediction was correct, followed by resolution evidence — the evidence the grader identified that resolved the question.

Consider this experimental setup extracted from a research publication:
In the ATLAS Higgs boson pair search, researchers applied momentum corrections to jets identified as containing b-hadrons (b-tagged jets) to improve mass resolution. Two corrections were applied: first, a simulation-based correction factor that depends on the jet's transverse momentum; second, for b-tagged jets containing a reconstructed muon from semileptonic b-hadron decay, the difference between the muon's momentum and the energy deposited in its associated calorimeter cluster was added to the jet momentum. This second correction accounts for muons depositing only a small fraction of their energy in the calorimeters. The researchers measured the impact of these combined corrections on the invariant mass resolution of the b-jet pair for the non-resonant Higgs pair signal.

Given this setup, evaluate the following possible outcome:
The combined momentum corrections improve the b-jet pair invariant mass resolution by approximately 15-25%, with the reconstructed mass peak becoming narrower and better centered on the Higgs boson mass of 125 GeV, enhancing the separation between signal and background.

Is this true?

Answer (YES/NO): YES